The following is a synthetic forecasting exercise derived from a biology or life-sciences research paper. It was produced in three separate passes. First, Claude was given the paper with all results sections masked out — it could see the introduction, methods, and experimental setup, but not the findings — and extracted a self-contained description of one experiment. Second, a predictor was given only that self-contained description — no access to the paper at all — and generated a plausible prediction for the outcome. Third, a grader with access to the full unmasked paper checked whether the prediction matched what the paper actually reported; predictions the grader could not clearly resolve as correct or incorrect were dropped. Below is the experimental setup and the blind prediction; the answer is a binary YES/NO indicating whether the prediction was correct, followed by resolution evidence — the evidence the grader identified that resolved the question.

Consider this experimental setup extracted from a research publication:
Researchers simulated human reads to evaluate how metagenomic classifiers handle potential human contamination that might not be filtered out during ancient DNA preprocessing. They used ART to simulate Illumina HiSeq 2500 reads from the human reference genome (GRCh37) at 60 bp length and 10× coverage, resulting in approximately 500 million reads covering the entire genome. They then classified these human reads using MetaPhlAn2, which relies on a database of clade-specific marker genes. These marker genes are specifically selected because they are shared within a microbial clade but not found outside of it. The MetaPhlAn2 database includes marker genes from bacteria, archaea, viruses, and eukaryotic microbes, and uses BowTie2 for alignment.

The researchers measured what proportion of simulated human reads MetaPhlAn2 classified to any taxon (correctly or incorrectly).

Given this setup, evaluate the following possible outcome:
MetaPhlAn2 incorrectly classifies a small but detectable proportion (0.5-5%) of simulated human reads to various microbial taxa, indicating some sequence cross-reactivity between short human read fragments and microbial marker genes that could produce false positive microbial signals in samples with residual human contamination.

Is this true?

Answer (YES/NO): NO